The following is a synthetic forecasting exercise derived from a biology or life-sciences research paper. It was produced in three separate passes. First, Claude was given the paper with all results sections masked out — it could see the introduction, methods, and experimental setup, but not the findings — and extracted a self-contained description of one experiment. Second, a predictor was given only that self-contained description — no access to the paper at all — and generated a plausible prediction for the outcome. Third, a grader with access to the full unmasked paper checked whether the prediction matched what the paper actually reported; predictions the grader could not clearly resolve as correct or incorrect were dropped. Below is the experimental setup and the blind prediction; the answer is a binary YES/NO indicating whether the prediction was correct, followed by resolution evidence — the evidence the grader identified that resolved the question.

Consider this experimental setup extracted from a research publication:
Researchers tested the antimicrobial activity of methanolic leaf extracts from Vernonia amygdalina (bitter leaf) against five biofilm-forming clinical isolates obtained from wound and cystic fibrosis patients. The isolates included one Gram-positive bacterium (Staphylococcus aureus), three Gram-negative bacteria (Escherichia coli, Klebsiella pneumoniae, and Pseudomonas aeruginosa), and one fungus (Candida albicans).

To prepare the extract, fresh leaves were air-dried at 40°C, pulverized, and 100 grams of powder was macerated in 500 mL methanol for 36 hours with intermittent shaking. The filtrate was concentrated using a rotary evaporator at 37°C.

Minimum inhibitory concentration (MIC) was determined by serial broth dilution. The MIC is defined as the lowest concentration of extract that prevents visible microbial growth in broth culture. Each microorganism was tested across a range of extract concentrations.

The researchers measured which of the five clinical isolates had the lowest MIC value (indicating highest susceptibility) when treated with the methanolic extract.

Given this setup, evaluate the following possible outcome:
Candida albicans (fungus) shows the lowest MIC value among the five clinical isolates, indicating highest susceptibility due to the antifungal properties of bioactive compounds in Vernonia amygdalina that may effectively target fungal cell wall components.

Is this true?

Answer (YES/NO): YES